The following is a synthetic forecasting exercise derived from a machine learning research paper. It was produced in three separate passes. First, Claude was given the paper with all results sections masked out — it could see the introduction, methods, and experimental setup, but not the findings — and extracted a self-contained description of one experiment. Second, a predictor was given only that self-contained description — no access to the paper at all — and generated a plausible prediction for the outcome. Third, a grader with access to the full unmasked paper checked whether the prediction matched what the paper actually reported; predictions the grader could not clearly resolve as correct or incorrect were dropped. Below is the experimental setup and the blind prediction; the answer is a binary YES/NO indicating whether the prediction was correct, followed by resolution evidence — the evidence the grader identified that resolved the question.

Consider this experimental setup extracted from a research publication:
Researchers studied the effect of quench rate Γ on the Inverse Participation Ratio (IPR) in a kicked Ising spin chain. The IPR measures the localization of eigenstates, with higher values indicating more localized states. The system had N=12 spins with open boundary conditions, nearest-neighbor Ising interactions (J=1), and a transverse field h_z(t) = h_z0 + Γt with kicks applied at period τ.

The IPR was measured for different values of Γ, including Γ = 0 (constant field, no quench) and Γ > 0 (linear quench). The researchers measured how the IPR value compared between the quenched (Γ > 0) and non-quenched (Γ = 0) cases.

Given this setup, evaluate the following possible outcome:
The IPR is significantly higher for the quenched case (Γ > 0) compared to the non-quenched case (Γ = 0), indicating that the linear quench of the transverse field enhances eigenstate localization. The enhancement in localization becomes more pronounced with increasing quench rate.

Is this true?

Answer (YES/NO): YES